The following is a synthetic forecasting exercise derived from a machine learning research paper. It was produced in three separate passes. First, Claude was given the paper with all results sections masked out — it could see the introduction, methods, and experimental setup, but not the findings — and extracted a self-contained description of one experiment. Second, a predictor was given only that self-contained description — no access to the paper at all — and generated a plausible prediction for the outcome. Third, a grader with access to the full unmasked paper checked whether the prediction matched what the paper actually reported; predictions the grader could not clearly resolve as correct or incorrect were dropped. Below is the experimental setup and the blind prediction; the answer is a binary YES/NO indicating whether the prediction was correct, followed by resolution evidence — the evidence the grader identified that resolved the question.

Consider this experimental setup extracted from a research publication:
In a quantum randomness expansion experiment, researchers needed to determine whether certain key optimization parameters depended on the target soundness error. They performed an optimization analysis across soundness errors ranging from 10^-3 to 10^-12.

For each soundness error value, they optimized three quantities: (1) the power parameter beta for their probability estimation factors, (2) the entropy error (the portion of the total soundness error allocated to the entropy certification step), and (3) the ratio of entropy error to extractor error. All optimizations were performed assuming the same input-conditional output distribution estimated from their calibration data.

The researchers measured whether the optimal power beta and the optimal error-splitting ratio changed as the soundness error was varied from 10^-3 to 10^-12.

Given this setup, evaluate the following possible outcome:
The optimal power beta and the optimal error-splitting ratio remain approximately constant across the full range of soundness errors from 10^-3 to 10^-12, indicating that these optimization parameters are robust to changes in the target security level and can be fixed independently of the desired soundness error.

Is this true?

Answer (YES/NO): YES